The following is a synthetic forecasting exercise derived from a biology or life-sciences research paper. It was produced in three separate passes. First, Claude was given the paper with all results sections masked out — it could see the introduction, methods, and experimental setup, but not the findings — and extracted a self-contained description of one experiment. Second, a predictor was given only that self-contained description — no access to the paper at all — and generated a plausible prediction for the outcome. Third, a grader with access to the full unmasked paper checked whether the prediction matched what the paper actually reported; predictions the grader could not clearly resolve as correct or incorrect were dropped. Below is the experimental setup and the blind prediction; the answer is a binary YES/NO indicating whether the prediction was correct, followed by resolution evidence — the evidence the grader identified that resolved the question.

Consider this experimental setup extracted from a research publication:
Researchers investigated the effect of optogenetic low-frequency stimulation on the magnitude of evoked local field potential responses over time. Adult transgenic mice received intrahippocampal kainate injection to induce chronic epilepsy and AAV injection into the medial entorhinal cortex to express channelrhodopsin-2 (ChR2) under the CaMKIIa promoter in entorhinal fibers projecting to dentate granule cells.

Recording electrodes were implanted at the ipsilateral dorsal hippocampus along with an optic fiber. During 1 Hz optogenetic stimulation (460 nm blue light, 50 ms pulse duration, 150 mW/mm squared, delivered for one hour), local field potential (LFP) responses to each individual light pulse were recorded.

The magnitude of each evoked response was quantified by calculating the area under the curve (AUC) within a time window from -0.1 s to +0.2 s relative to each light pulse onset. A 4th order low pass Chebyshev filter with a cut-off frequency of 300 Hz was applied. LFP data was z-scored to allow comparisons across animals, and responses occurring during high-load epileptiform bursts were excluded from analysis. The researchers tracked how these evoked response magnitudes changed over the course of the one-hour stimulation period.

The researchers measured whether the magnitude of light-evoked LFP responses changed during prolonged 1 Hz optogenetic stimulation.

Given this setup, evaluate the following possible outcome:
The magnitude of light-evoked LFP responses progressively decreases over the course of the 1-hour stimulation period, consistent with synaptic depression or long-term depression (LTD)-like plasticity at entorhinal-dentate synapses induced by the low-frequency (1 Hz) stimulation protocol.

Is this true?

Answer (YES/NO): YES